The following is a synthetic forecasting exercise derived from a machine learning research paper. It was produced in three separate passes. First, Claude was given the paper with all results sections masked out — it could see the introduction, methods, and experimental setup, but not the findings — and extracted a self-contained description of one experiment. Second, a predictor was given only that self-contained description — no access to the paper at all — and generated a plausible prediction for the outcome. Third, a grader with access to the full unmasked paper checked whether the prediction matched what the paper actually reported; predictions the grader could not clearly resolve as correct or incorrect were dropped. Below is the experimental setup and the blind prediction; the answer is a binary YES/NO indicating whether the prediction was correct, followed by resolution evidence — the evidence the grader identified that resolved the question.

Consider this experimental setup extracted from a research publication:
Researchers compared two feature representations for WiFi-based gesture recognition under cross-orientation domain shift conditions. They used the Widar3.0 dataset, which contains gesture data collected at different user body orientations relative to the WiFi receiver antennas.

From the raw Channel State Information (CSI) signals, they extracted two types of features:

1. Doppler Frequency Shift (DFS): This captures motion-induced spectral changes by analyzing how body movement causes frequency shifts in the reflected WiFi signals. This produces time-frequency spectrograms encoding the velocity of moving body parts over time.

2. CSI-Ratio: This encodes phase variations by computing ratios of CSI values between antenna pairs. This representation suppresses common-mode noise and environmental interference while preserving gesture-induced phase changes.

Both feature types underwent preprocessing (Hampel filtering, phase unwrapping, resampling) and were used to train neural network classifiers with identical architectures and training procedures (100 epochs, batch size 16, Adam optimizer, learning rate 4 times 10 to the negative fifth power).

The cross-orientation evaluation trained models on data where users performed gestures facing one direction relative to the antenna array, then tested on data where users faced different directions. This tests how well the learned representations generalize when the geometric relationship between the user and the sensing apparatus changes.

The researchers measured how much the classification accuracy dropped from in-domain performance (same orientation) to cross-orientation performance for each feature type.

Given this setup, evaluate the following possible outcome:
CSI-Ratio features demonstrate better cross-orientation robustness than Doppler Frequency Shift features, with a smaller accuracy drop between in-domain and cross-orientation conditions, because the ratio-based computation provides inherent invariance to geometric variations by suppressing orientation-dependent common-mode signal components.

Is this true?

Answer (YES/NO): YES